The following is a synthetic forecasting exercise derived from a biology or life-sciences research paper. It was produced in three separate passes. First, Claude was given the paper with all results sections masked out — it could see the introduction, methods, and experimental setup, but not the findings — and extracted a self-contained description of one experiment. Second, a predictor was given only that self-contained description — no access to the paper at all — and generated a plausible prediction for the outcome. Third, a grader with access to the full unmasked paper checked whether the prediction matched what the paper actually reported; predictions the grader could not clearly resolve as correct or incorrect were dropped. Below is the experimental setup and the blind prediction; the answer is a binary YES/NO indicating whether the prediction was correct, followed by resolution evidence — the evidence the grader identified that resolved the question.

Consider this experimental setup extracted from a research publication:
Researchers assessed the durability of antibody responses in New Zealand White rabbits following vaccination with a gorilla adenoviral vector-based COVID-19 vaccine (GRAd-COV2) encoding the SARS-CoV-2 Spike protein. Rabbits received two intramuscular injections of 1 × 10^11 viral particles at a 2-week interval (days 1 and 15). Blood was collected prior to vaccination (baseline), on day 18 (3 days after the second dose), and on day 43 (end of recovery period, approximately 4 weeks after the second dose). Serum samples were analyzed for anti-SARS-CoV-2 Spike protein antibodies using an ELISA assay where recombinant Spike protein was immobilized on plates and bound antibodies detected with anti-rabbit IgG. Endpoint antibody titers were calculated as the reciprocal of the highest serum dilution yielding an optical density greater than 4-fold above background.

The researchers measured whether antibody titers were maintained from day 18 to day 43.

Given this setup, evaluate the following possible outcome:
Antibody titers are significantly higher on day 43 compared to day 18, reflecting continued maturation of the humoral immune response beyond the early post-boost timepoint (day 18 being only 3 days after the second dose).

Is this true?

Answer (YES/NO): NO